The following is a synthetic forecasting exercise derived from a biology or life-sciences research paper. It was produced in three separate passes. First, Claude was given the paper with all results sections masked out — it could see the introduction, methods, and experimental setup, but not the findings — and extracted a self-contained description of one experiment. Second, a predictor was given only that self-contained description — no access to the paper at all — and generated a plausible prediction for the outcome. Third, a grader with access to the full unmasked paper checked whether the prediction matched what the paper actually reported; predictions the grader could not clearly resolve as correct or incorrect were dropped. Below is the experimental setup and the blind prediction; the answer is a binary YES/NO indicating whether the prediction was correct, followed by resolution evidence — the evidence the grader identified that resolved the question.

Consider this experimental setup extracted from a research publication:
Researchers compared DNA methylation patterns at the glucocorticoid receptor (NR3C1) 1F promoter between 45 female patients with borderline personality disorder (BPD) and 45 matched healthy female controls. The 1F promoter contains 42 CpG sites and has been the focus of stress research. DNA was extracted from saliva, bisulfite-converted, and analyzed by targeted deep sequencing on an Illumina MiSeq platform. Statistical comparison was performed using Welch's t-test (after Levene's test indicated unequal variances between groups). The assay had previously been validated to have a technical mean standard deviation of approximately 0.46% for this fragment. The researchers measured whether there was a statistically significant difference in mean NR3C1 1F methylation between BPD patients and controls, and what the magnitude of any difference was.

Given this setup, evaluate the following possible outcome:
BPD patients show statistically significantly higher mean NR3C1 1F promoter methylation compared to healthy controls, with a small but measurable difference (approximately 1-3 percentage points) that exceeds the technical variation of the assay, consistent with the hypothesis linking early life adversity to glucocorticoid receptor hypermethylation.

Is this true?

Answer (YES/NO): NO